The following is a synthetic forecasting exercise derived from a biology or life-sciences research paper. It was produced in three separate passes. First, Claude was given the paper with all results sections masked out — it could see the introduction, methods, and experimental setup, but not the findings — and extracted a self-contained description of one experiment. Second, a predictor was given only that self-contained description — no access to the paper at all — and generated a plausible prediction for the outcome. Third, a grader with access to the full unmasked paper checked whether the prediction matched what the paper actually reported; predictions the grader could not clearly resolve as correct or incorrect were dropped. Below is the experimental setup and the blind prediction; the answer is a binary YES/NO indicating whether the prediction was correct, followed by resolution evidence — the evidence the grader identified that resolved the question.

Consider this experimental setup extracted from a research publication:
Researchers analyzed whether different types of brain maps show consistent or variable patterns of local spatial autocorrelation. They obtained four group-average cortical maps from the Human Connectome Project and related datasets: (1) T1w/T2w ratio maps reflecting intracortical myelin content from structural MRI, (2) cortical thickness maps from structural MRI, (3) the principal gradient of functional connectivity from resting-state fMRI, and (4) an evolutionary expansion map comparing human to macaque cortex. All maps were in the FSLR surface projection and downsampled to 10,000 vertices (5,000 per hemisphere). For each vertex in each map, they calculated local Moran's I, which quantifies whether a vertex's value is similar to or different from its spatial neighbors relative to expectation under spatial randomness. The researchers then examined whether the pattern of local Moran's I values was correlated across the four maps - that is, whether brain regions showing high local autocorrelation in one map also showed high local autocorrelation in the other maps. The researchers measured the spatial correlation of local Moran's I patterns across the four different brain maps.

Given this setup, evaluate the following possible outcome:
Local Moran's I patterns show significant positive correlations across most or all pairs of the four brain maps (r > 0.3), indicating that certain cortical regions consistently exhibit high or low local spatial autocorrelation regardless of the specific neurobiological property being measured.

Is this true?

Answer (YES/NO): NO